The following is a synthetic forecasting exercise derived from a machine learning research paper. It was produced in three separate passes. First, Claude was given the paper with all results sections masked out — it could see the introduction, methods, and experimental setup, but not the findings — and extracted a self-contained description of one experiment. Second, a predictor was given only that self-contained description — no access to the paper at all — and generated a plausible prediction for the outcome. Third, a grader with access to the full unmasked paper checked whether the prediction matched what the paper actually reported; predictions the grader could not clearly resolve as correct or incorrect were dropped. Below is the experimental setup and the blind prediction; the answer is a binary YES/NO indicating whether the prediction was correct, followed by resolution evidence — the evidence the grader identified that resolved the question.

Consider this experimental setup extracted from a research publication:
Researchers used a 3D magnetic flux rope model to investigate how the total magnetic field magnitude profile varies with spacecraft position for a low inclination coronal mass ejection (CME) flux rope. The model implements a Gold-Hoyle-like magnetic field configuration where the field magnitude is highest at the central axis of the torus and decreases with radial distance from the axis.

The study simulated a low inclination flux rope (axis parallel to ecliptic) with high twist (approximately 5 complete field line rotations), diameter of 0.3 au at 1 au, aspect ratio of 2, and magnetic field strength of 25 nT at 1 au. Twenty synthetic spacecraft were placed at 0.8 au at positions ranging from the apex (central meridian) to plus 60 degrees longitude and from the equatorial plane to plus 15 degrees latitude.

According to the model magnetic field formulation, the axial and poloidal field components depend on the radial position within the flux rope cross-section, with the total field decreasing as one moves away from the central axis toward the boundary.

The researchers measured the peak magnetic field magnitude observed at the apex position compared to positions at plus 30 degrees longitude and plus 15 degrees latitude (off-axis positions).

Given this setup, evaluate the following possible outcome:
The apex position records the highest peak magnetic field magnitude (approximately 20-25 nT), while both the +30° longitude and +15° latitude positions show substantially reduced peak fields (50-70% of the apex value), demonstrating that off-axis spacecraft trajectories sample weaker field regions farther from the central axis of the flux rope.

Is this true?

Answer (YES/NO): NO